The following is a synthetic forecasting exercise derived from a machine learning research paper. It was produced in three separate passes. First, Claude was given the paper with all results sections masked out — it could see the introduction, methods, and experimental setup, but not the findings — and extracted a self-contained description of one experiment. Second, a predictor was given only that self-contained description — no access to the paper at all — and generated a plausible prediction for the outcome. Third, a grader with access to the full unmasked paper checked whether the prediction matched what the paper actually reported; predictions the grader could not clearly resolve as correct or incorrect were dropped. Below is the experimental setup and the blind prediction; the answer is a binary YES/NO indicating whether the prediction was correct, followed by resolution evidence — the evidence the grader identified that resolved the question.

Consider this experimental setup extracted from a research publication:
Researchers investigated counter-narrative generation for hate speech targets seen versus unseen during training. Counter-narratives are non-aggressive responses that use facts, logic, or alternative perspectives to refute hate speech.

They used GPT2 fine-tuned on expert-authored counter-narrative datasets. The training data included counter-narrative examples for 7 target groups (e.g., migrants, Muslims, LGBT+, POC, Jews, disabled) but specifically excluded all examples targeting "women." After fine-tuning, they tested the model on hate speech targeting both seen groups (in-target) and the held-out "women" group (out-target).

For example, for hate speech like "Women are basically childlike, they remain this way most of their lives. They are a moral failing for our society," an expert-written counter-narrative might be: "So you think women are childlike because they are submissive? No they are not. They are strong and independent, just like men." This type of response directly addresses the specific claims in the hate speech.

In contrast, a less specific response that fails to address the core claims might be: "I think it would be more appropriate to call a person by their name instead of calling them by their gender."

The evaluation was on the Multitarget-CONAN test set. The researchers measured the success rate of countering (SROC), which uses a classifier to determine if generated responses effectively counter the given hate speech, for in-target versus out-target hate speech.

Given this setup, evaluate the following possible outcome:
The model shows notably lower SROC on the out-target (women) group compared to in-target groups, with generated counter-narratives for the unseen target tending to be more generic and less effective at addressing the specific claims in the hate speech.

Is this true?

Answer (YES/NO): YES